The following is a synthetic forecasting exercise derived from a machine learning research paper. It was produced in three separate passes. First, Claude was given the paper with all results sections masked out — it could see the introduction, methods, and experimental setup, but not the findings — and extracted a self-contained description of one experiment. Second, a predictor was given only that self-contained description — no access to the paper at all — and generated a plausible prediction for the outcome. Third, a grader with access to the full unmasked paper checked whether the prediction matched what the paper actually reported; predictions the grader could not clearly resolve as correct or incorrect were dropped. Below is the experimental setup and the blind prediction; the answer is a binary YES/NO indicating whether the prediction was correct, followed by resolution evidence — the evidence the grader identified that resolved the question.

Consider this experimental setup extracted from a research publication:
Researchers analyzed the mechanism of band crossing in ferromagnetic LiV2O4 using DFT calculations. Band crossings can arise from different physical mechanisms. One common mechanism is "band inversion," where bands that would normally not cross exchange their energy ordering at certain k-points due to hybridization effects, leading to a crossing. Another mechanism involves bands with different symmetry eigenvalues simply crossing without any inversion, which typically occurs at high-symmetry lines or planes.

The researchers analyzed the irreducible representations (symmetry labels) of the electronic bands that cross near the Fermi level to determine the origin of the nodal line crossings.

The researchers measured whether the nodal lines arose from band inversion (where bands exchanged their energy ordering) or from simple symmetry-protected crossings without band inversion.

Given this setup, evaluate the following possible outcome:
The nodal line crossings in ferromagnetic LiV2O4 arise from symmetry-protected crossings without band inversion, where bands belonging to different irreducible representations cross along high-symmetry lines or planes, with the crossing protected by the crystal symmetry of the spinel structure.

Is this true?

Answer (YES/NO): NO